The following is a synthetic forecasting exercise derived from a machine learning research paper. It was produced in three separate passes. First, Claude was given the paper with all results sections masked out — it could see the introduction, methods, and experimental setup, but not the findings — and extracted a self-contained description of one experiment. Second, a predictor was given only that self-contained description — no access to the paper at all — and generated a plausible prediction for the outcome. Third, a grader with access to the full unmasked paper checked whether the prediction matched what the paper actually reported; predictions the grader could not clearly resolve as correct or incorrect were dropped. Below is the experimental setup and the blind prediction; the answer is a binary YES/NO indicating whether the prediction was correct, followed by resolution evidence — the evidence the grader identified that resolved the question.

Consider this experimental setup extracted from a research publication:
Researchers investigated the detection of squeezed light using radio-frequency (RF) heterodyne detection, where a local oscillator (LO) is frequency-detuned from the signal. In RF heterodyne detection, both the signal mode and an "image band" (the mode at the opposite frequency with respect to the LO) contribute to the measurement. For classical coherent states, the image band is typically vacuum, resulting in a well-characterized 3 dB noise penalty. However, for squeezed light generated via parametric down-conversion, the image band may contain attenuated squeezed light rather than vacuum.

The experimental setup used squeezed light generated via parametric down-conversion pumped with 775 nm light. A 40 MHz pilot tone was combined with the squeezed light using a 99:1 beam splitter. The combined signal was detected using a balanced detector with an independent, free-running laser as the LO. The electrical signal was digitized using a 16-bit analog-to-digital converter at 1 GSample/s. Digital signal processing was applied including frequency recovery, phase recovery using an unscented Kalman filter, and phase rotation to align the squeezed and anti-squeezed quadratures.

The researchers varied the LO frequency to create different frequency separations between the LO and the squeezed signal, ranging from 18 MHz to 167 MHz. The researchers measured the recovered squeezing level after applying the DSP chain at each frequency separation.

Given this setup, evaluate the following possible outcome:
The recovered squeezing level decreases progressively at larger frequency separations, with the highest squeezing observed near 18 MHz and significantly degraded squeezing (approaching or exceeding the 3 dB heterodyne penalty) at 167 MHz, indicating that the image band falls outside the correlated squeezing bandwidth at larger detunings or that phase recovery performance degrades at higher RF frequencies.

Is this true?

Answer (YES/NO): NO